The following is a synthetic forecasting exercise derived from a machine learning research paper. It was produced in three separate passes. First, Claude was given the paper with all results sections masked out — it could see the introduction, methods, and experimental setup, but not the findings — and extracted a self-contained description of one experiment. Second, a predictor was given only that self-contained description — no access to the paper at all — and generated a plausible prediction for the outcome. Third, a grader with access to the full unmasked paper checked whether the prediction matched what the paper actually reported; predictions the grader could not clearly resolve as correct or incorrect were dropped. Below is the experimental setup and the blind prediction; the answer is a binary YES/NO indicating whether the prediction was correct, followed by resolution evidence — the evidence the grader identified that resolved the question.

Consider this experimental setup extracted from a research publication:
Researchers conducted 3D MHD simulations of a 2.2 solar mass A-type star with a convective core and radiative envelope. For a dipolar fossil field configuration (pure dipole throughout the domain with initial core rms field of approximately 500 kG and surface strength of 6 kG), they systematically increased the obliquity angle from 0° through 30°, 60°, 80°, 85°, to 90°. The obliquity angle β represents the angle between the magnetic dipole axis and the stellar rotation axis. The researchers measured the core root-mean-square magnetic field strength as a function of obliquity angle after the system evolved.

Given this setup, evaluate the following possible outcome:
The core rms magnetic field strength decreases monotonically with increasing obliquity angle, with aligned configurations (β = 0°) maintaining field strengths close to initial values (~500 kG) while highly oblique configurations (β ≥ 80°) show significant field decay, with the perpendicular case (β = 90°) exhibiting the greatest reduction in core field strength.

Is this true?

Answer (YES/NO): NO